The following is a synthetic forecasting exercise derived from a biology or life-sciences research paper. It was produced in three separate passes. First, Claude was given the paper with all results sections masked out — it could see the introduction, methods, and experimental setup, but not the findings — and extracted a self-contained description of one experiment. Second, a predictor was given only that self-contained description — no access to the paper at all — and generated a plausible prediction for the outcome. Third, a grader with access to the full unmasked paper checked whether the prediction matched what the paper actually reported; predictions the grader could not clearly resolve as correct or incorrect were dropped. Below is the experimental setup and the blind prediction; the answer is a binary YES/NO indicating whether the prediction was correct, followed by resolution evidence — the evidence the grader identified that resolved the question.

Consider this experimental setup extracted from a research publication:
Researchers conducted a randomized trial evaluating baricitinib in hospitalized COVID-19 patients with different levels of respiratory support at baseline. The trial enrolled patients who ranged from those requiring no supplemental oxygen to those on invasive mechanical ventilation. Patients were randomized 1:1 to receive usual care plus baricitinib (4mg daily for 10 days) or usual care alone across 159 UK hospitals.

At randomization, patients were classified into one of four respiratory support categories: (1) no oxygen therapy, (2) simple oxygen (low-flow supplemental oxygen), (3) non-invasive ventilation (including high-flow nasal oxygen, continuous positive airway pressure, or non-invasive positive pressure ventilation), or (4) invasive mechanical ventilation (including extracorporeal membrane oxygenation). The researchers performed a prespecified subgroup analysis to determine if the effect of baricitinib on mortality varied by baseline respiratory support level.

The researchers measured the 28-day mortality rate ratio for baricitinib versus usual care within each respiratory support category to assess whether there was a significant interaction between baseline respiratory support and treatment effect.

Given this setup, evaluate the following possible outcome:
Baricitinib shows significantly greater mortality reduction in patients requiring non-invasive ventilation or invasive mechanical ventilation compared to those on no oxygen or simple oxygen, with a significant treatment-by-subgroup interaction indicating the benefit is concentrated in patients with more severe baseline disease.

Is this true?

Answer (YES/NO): NO